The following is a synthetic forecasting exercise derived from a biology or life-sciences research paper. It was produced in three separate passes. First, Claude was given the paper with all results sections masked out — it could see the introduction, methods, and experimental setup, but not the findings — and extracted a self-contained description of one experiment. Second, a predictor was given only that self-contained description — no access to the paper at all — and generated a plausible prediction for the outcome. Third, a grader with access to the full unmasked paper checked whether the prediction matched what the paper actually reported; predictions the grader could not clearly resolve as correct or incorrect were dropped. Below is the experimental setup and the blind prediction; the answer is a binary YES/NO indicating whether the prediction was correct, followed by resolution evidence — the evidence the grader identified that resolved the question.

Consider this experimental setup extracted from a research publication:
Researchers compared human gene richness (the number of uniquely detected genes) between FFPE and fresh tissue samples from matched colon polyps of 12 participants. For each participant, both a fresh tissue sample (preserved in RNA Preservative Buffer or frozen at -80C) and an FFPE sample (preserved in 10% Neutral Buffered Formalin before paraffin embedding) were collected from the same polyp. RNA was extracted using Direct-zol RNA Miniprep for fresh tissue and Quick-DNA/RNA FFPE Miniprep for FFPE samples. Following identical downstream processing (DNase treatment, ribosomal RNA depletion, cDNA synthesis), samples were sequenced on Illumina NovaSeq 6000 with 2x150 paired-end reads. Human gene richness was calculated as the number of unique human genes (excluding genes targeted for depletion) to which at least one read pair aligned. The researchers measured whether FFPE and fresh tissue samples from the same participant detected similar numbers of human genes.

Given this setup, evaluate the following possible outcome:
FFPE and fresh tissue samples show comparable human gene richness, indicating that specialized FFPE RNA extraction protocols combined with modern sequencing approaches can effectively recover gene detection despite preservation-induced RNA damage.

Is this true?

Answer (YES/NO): NO